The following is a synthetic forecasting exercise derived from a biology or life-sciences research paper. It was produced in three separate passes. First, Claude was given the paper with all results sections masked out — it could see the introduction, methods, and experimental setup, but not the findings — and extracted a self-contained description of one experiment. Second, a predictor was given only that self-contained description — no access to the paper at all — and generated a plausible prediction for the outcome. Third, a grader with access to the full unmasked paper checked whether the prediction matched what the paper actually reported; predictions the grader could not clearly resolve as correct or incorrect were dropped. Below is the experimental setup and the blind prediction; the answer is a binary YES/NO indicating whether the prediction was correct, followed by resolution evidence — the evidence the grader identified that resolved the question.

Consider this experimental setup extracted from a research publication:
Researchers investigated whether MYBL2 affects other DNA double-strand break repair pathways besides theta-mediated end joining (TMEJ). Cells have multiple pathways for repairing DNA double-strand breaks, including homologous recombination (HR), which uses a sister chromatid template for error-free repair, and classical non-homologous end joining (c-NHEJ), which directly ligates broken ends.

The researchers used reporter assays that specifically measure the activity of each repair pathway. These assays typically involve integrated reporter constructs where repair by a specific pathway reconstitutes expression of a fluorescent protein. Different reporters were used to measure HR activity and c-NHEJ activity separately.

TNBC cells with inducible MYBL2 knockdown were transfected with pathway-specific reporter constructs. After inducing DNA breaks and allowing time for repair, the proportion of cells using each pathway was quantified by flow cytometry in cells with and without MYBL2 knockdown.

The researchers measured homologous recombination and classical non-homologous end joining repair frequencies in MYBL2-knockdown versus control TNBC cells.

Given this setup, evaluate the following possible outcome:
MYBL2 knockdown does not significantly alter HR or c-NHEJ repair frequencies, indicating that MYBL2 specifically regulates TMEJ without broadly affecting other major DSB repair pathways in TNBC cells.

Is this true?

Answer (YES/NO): NO